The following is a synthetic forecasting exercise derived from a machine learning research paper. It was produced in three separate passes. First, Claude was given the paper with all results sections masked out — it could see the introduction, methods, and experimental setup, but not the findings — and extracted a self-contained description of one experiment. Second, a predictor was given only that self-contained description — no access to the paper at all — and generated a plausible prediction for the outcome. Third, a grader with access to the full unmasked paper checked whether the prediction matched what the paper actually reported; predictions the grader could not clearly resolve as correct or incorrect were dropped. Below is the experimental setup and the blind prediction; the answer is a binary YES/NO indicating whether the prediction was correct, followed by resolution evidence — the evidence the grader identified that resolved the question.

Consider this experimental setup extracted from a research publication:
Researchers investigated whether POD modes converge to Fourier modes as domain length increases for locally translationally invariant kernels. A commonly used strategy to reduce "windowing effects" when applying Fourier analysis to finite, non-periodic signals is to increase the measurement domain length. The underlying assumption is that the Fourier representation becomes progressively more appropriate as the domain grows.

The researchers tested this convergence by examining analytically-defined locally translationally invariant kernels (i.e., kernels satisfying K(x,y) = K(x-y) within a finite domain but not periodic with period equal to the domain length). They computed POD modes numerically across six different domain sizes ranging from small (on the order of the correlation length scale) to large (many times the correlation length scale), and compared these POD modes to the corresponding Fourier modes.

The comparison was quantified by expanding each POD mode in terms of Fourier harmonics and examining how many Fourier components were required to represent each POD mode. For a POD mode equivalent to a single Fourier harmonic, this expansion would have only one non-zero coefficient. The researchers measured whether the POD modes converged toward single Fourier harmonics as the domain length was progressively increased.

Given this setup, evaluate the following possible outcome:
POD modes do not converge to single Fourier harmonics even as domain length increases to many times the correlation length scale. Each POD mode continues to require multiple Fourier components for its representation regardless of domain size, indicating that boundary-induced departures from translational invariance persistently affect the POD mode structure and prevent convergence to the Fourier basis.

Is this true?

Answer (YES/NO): YES